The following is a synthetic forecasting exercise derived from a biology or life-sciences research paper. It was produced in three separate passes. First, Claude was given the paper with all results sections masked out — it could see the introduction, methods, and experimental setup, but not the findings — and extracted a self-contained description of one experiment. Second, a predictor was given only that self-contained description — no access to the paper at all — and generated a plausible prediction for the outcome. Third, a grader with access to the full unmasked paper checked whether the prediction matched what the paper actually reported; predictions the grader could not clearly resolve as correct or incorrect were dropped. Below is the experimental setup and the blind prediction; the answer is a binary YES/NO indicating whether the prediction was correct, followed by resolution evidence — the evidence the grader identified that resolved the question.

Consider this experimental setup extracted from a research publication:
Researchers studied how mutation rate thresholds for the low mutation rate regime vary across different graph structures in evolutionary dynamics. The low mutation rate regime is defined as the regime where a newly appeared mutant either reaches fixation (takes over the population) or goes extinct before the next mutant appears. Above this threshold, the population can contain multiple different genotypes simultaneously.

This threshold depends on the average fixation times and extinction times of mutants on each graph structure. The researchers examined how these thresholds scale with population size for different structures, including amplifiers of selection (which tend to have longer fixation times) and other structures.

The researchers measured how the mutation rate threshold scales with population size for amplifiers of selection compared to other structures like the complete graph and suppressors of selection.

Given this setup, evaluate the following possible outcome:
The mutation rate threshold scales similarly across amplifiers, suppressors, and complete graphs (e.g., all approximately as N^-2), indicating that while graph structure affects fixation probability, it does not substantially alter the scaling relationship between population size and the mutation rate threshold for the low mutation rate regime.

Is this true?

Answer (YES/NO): NO